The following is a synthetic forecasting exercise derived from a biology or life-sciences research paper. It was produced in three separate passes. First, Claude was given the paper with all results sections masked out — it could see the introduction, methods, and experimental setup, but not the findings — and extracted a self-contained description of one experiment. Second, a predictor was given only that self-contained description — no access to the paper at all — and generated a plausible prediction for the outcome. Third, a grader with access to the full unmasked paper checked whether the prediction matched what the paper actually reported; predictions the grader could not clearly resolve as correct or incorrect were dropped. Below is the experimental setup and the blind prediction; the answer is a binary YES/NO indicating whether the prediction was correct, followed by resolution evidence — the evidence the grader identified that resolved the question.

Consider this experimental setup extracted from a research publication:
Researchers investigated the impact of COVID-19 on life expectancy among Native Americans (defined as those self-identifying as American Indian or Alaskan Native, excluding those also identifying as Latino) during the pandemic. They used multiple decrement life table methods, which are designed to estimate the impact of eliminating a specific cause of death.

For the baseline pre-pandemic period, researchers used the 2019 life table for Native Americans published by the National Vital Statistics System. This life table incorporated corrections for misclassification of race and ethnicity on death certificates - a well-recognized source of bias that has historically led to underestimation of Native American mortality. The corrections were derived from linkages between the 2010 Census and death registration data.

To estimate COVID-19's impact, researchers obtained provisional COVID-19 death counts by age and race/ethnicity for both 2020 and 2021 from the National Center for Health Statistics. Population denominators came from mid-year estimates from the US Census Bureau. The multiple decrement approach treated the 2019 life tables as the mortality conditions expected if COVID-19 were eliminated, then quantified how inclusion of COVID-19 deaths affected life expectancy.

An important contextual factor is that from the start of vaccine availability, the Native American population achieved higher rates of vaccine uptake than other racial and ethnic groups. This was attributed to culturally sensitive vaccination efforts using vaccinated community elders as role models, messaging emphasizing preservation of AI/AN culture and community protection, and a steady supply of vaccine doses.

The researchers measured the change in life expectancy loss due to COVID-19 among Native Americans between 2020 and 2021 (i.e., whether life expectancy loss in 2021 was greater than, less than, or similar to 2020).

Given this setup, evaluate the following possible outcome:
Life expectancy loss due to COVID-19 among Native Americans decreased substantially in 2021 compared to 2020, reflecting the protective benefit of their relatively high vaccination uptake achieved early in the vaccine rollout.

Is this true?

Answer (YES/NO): NO